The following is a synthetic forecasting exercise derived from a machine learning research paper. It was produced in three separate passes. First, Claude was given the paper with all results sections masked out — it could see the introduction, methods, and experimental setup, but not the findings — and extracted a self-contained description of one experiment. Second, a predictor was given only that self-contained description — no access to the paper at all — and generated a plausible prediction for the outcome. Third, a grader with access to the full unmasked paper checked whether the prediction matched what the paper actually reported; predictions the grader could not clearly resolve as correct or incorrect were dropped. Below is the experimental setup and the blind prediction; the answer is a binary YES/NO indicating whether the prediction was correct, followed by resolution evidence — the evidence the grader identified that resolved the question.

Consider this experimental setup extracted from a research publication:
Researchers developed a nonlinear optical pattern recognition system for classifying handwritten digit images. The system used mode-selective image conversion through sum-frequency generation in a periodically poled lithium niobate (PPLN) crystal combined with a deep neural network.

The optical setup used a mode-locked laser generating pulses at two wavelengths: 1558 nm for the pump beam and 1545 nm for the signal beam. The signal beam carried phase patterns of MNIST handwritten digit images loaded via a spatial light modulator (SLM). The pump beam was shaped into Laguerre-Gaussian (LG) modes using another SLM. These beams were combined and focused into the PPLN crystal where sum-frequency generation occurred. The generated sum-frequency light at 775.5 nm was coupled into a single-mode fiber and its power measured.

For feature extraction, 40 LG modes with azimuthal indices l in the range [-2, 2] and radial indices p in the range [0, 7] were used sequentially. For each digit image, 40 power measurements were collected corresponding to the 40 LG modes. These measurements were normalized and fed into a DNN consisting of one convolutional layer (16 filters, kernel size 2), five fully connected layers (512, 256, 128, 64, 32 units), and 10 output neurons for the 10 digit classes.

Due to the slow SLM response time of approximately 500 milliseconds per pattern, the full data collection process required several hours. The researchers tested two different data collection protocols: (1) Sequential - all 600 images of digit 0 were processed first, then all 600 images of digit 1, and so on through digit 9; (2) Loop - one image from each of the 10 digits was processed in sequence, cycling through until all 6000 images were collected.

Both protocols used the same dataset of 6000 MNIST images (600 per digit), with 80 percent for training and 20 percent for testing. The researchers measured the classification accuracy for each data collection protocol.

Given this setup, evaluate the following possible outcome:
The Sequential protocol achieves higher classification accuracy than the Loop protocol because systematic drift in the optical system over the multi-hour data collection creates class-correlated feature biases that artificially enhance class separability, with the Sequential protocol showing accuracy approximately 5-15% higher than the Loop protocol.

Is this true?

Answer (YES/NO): YES